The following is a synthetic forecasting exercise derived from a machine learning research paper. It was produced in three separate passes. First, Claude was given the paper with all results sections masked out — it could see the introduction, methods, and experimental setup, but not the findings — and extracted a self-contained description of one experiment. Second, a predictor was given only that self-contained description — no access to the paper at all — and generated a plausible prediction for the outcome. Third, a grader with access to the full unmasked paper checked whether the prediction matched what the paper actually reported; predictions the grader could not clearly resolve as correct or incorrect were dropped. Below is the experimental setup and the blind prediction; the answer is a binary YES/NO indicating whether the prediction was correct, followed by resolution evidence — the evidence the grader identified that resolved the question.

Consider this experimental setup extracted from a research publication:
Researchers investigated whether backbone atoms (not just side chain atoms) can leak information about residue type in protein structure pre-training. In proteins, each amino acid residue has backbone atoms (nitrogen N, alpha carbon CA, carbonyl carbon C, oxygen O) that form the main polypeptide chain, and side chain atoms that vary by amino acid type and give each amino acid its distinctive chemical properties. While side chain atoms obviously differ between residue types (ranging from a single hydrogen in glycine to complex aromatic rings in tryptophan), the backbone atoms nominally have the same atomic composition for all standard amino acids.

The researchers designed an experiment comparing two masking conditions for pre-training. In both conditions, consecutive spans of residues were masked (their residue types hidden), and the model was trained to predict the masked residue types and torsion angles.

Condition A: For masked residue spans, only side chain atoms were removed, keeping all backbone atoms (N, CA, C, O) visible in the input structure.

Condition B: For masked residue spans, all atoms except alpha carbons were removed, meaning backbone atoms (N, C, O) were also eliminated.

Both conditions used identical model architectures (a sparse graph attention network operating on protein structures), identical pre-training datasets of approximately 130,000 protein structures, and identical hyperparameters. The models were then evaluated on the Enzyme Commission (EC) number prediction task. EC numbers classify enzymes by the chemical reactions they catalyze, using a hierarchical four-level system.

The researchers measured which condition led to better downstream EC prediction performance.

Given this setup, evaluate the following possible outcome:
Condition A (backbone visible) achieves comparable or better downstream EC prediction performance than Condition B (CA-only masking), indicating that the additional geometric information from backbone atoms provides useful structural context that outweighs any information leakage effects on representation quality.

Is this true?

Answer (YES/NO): NO